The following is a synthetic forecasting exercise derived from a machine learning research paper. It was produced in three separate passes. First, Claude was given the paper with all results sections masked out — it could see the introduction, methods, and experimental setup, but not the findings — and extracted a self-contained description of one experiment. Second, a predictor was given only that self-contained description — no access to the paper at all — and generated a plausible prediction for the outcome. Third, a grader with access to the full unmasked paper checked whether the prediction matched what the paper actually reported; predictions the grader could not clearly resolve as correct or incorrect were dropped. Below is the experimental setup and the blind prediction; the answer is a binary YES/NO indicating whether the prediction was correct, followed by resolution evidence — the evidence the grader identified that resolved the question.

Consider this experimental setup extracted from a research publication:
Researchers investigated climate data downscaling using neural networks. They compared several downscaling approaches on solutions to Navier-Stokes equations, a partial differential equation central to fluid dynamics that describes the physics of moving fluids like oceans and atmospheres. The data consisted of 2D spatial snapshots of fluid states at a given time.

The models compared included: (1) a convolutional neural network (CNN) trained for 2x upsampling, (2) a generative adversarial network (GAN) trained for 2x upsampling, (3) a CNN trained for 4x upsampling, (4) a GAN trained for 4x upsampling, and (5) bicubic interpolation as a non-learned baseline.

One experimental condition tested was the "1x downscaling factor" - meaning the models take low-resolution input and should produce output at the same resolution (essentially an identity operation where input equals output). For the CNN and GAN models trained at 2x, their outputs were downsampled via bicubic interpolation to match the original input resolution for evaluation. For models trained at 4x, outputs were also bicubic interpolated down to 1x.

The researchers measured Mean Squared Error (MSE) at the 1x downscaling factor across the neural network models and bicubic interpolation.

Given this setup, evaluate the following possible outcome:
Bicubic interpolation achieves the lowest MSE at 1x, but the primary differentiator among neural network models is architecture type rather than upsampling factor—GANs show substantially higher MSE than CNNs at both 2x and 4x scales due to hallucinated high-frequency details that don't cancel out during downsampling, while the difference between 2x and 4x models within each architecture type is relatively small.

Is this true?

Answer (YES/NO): NO